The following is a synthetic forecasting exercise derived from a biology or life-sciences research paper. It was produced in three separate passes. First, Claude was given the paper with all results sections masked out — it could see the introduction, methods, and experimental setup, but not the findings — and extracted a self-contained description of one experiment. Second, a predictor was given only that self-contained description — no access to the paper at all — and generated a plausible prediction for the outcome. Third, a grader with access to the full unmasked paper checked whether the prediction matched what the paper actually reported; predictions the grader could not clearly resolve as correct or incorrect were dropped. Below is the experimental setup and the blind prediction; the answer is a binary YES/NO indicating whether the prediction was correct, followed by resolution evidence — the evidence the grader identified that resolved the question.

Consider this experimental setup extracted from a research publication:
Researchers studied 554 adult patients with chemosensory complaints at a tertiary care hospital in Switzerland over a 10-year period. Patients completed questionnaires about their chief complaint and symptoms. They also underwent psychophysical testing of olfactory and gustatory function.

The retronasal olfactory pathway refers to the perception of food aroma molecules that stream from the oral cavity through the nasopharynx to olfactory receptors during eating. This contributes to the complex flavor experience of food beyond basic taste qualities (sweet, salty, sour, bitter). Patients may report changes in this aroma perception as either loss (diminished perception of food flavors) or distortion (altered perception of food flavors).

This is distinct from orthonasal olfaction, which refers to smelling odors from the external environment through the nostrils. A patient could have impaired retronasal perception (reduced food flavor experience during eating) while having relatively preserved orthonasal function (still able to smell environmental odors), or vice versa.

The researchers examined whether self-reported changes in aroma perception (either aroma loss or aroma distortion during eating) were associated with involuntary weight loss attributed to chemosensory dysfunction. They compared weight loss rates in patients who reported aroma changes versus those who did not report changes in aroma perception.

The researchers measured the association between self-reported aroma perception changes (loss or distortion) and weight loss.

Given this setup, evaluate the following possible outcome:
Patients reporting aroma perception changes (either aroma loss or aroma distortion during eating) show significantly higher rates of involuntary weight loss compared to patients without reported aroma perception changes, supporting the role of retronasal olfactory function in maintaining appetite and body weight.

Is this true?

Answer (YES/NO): YES